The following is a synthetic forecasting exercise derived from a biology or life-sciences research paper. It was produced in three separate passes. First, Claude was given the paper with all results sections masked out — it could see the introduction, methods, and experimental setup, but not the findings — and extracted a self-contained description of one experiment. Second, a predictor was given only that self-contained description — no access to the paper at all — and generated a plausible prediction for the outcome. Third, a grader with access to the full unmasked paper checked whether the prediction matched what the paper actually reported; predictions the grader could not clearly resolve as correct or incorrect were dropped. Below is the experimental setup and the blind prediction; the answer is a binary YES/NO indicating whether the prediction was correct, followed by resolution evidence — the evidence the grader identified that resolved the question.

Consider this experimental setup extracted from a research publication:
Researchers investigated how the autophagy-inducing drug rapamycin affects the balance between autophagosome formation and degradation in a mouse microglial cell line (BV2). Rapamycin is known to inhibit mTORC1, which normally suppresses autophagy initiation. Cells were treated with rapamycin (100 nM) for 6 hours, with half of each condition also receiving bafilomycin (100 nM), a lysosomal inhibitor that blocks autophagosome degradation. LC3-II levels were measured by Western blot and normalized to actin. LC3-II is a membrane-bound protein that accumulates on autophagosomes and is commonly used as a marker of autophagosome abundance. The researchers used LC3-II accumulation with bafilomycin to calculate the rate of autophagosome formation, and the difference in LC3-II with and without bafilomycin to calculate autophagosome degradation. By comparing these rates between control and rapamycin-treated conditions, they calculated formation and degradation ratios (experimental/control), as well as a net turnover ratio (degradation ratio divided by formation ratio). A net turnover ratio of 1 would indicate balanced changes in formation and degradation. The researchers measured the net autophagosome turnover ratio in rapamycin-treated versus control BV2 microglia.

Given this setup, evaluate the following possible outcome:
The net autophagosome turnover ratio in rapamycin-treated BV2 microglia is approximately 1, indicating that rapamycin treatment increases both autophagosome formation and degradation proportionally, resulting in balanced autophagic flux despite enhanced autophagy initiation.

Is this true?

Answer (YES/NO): YES